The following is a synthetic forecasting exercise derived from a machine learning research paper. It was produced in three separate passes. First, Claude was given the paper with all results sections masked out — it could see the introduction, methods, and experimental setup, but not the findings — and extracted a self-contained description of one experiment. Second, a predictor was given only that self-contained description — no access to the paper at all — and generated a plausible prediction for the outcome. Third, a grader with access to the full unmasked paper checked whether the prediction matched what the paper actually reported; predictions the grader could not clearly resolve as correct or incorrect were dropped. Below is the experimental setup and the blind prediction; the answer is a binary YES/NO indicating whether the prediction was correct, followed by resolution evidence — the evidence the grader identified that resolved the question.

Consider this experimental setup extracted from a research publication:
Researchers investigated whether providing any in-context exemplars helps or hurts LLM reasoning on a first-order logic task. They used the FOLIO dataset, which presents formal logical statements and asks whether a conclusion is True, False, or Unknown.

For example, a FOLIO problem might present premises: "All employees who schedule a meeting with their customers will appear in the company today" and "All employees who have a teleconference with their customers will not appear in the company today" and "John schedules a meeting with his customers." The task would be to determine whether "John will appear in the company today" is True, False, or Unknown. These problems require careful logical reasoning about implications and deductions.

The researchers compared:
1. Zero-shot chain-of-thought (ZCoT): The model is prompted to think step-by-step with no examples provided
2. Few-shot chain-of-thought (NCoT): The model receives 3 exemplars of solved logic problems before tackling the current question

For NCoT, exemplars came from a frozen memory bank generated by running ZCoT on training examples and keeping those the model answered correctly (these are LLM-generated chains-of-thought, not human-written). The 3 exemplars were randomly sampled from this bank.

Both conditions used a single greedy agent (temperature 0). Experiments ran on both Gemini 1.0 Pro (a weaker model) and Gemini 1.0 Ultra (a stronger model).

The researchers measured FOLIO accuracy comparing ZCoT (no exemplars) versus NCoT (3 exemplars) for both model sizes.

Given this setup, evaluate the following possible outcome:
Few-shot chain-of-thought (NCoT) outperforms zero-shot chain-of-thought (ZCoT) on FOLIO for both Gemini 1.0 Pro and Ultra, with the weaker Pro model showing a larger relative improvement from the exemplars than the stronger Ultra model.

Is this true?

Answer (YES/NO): NO